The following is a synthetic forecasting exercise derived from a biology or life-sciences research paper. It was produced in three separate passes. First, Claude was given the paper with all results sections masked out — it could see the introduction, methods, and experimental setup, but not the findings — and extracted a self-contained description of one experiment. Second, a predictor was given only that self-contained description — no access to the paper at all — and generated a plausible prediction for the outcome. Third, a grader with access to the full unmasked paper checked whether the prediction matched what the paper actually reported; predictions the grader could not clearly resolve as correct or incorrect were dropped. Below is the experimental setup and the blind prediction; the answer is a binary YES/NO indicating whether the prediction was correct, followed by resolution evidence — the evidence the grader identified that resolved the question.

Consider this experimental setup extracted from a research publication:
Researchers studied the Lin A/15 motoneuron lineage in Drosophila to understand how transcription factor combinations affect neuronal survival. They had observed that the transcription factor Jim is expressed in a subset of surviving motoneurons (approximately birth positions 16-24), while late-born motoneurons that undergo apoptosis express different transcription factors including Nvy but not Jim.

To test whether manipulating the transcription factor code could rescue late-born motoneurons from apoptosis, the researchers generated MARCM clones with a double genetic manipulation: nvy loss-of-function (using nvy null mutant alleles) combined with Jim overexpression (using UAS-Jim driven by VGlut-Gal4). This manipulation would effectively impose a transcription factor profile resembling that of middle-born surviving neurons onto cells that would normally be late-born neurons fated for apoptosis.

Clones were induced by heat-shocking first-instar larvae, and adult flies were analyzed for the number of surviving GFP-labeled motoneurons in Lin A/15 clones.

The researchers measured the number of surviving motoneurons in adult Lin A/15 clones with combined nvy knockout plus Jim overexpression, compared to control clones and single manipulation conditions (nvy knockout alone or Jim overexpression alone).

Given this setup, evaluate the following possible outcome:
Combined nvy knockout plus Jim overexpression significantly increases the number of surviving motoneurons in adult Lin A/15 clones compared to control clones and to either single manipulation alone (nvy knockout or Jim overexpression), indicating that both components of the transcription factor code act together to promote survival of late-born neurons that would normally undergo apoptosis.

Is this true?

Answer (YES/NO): YES